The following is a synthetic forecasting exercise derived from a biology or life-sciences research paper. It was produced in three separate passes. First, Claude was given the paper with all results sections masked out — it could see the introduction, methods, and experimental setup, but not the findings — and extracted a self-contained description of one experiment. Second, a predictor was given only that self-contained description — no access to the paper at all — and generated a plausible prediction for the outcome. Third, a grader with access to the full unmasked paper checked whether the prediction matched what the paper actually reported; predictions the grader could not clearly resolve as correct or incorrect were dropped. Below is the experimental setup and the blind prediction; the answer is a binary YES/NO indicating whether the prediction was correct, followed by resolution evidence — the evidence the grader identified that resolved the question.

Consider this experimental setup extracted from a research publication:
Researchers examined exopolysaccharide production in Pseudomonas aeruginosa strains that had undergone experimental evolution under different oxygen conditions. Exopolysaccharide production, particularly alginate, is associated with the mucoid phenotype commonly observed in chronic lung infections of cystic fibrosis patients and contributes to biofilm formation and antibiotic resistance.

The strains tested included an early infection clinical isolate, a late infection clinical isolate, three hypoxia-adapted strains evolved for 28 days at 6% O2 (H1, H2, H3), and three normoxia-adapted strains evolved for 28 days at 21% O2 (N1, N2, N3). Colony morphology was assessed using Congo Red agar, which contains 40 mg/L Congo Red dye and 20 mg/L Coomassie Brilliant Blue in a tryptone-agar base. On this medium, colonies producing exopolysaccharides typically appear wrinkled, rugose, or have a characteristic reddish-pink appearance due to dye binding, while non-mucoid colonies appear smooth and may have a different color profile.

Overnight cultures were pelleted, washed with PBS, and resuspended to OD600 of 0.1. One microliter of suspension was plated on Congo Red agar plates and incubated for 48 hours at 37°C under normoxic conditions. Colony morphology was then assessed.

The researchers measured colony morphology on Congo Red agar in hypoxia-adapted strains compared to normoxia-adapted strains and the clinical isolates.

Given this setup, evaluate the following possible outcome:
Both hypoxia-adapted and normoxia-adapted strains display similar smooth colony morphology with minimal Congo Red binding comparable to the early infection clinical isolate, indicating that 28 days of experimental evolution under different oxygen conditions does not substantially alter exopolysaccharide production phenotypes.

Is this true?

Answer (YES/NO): NO